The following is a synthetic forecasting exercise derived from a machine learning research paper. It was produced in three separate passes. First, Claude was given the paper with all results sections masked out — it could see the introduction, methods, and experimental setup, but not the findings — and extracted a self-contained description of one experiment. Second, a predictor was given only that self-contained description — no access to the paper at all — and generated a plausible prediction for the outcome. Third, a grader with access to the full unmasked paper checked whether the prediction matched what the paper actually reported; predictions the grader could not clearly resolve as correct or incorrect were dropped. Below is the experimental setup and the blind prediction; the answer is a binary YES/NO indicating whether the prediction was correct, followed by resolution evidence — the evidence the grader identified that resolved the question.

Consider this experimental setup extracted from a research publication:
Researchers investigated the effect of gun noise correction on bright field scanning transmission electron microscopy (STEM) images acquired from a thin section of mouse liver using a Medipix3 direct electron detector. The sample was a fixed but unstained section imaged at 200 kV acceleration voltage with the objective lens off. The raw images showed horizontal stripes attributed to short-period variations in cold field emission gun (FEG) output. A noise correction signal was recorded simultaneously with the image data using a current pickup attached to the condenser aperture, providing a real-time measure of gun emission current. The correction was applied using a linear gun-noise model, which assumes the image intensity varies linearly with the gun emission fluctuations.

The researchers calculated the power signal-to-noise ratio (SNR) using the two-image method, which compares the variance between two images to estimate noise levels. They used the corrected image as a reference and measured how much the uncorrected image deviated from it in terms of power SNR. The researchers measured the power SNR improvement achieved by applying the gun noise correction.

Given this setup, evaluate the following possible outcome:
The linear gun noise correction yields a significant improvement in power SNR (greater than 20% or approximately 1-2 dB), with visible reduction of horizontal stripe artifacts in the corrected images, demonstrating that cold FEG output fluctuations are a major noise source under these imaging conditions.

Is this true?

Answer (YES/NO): NO